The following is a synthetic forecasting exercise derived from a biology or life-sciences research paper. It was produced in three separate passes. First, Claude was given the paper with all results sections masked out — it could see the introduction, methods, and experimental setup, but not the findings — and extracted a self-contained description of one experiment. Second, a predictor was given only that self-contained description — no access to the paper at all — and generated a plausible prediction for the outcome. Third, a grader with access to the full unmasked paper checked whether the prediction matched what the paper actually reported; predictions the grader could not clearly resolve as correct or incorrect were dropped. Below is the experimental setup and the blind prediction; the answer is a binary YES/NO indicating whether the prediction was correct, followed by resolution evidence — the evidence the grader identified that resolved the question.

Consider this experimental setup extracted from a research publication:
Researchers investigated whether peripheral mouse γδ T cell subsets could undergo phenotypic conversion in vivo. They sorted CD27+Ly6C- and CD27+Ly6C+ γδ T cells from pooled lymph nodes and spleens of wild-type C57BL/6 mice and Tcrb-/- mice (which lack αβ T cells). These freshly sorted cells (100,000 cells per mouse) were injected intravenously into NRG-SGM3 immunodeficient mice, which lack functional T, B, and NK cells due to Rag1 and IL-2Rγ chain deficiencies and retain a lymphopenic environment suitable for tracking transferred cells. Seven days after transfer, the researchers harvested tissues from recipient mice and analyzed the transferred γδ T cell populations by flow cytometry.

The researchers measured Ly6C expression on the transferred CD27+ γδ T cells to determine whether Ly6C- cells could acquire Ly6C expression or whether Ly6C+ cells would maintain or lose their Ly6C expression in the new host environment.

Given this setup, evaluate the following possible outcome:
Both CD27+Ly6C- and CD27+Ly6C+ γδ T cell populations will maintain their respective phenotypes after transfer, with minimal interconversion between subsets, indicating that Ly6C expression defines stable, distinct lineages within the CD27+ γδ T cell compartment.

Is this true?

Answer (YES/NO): NO